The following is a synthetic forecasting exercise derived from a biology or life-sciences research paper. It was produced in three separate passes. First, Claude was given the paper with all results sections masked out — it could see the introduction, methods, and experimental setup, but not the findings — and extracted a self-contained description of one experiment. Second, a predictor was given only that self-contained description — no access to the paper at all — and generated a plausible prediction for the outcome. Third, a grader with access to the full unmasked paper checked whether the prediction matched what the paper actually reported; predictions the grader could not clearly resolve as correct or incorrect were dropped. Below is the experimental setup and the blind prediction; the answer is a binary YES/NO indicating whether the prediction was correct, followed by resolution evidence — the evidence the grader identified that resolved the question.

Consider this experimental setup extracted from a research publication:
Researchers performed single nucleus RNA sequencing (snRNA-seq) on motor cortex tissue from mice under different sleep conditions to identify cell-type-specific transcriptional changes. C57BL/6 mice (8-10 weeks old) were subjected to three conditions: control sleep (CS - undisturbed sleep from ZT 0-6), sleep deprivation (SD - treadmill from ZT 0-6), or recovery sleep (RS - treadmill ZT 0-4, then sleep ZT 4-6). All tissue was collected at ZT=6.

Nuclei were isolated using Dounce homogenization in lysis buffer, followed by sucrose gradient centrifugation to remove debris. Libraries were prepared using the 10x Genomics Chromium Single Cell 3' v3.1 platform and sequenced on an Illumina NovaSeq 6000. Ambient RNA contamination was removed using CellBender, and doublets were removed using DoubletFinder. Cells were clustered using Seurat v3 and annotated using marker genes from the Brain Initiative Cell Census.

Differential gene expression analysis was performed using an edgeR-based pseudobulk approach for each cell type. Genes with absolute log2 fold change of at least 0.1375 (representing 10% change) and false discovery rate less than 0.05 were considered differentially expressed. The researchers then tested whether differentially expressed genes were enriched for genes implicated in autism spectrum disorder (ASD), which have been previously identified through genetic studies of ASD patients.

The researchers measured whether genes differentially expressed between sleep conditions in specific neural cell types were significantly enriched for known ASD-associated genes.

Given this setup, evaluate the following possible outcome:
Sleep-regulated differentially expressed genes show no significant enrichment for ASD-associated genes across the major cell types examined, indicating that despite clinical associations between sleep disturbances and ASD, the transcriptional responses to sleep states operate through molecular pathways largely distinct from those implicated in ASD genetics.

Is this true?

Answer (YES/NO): NO